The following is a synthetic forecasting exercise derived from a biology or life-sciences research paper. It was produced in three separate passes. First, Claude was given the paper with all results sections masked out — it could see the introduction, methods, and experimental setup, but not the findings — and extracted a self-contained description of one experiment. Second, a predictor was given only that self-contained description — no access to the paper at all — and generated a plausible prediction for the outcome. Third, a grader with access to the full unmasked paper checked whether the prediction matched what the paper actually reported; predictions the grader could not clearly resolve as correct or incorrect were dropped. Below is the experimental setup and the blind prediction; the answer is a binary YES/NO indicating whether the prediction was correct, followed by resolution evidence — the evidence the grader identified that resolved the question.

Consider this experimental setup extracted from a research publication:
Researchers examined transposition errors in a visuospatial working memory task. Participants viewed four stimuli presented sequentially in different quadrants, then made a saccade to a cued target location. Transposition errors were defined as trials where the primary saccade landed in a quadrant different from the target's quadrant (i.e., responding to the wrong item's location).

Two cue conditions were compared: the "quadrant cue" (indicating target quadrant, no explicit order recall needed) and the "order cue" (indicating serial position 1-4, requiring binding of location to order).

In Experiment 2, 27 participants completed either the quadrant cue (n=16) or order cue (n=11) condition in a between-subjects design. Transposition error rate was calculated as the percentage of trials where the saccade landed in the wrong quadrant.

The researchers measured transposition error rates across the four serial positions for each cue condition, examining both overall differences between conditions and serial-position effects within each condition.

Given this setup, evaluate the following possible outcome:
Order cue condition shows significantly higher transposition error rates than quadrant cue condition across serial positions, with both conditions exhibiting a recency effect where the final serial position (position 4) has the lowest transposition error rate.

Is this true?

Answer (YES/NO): NO